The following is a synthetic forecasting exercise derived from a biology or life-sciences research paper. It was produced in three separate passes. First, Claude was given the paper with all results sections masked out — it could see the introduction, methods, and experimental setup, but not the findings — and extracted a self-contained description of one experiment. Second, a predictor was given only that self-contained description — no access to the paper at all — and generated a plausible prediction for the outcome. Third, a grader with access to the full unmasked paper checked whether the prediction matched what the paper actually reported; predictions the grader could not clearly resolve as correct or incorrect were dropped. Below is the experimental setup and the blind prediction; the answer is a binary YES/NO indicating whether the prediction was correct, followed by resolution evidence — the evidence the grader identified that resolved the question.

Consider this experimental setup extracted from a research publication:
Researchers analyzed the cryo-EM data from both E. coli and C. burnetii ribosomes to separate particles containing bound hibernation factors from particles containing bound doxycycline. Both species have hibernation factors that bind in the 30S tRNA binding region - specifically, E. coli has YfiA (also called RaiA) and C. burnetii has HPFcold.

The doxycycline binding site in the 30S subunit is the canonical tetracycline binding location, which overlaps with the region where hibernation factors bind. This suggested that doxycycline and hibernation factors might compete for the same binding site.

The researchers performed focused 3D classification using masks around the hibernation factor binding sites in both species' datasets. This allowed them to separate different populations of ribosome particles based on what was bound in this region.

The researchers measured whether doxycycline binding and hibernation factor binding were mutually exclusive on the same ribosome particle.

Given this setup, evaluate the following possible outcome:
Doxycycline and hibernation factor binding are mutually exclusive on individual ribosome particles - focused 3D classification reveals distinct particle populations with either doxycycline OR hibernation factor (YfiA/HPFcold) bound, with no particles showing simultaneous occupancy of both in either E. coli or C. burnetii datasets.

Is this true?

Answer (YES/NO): YES